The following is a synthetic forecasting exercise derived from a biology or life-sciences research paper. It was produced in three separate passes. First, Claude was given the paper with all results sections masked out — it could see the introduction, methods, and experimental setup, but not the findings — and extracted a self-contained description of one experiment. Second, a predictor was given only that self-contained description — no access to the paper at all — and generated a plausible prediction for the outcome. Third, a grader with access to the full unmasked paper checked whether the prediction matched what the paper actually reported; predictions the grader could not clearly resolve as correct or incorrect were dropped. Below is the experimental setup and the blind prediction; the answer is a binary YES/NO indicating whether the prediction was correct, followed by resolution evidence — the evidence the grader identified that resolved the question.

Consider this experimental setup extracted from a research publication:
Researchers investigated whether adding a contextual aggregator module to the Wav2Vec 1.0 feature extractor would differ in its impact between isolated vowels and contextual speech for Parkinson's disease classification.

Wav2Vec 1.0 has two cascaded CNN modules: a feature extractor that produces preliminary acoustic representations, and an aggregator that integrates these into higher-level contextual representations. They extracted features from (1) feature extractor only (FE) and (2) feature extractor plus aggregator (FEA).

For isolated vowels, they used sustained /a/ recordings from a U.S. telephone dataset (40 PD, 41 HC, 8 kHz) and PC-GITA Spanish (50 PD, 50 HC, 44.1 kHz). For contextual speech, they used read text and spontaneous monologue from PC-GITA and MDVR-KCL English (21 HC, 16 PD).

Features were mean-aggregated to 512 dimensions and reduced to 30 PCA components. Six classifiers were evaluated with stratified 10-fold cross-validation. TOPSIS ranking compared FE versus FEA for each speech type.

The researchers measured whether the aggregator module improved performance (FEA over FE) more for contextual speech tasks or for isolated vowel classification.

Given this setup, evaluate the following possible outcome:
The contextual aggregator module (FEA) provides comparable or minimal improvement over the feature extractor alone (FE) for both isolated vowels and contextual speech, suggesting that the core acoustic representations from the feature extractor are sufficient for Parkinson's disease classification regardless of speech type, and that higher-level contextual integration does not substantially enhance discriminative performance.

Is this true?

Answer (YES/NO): NO